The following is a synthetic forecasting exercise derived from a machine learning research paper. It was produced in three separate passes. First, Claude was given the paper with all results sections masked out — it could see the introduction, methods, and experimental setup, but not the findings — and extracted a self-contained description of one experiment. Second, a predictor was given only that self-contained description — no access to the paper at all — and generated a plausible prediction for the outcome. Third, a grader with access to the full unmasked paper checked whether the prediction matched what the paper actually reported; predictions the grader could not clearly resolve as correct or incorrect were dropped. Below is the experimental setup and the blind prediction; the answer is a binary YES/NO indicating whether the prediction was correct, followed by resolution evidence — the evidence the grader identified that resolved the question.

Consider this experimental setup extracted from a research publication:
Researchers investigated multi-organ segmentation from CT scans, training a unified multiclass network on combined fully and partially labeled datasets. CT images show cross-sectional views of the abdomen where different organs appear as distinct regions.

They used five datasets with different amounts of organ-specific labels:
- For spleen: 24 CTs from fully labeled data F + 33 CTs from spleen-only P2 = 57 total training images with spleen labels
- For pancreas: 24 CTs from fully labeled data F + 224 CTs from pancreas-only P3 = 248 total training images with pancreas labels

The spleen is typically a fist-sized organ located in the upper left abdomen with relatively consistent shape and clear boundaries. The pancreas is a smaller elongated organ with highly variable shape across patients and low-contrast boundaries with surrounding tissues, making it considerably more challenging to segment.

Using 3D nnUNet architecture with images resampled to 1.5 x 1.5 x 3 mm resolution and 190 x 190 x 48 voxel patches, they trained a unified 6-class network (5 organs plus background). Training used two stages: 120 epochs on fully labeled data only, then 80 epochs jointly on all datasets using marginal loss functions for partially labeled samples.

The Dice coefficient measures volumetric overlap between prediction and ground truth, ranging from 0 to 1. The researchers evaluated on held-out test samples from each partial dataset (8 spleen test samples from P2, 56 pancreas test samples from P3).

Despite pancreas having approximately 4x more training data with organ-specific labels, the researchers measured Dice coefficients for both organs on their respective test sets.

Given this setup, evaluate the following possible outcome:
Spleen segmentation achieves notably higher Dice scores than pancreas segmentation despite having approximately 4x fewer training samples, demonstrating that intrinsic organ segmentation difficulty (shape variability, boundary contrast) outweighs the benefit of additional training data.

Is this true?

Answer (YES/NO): YES